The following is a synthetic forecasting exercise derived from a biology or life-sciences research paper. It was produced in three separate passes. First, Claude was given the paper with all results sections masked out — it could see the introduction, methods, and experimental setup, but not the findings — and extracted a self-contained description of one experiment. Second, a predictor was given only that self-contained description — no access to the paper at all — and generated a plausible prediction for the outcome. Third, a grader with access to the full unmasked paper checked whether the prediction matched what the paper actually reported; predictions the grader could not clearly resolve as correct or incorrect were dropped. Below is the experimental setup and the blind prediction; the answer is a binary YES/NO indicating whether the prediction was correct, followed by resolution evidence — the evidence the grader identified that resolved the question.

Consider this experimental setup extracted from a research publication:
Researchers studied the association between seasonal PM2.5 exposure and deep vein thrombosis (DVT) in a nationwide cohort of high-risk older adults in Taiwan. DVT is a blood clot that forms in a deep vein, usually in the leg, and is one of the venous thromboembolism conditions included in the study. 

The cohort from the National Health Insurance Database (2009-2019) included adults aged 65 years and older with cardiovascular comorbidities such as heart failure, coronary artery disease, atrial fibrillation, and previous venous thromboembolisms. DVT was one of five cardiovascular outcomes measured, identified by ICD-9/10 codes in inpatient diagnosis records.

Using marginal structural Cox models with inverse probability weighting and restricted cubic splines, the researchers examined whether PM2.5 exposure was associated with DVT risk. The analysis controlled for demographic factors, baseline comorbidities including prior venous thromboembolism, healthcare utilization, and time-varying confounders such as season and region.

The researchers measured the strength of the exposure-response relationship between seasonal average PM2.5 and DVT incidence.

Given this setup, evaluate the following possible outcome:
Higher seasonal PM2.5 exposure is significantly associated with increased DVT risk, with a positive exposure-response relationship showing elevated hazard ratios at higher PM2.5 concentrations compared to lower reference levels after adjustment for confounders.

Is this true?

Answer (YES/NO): YES